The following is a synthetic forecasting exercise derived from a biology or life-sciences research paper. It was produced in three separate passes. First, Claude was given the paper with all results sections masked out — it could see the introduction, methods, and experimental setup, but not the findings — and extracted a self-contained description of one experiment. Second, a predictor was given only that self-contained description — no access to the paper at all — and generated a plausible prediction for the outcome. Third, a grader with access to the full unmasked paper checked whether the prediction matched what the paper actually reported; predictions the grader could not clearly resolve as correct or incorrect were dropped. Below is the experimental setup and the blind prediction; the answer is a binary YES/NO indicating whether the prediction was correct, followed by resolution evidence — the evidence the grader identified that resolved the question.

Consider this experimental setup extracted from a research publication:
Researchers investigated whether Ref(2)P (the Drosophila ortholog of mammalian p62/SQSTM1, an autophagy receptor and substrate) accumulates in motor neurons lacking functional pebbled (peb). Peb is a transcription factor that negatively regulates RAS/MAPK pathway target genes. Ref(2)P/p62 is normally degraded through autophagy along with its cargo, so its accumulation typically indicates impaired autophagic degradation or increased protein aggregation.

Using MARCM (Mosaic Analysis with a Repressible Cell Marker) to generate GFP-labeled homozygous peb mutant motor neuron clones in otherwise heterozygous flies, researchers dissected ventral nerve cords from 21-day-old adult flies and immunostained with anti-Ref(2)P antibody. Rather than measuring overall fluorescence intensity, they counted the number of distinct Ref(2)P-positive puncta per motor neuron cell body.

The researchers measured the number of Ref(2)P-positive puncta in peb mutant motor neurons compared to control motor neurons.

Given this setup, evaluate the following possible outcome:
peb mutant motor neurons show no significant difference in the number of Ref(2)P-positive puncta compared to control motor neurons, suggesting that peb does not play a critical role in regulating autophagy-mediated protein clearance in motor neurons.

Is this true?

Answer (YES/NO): NO